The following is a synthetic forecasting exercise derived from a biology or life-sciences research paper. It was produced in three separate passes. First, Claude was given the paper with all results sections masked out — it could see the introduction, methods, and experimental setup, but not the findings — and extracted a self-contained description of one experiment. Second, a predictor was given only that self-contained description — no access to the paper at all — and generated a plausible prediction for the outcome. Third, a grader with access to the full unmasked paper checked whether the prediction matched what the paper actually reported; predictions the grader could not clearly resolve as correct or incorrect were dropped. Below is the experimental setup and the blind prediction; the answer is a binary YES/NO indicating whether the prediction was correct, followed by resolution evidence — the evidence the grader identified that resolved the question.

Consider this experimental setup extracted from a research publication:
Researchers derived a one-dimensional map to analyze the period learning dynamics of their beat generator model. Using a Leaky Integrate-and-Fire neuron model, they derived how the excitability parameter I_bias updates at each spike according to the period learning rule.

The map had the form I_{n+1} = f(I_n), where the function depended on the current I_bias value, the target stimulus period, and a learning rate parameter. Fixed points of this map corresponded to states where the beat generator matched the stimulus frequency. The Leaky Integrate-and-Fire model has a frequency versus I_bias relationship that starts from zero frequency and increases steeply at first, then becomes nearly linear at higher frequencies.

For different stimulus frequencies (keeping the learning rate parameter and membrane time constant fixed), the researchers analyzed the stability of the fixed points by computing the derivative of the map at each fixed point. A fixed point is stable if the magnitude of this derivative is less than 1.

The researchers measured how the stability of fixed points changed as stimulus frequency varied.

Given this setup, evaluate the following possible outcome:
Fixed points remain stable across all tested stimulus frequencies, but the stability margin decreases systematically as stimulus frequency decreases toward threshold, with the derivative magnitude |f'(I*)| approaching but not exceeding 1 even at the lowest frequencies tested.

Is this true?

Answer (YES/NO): NO